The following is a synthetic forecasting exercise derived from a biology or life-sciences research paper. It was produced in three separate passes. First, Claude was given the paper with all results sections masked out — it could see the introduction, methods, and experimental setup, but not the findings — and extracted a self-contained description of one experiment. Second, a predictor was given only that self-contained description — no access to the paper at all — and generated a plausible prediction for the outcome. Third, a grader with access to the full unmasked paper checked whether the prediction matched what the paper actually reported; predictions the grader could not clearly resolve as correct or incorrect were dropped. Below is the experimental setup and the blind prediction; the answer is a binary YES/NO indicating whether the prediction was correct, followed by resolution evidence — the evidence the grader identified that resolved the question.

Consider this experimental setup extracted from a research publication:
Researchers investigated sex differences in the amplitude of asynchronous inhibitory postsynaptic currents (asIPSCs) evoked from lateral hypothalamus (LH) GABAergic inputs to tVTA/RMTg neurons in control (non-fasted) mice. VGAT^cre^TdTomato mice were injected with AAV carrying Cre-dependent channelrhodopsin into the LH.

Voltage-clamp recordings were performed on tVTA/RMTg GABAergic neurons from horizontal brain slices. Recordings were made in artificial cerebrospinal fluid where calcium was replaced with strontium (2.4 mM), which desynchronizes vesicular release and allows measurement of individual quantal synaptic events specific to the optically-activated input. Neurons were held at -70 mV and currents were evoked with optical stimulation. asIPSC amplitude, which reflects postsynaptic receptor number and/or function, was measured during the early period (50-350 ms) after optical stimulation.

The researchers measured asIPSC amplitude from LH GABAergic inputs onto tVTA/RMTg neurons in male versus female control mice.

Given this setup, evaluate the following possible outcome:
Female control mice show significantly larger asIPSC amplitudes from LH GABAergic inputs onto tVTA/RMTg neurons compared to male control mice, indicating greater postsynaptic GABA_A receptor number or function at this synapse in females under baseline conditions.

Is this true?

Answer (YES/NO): NO